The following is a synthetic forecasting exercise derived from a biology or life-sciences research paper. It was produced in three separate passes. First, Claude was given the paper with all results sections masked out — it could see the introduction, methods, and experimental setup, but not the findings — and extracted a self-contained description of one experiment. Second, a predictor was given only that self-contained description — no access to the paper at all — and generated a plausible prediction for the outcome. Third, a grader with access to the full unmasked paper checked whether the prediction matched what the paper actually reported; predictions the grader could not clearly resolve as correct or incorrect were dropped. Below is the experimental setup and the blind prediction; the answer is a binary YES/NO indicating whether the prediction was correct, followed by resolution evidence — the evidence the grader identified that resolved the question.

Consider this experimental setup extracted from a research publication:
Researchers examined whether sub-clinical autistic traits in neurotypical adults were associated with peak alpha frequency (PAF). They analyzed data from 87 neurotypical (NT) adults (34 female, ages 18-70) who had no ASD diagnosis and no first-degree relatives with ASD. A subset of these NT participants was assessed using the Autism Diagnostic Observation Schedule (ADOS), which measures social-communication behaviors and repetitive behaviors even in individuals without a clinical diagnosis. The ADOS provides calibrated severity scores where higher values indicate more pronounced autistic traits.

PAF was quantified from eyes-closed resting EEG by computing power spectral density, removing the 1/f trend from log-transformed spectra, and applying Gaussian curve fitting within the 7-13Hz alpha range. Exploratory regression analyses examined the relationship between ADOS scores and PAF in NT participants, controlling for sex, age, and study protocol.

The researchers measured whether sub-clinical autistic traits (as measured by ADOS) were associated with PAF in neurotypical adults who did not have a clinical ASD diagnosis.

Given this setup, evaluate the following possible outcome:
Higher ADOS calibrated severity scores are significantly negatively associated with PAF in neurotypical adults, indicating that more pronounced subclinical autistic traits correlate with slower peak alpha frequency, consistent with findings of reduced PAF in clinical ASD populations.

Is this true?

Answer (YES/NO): YES